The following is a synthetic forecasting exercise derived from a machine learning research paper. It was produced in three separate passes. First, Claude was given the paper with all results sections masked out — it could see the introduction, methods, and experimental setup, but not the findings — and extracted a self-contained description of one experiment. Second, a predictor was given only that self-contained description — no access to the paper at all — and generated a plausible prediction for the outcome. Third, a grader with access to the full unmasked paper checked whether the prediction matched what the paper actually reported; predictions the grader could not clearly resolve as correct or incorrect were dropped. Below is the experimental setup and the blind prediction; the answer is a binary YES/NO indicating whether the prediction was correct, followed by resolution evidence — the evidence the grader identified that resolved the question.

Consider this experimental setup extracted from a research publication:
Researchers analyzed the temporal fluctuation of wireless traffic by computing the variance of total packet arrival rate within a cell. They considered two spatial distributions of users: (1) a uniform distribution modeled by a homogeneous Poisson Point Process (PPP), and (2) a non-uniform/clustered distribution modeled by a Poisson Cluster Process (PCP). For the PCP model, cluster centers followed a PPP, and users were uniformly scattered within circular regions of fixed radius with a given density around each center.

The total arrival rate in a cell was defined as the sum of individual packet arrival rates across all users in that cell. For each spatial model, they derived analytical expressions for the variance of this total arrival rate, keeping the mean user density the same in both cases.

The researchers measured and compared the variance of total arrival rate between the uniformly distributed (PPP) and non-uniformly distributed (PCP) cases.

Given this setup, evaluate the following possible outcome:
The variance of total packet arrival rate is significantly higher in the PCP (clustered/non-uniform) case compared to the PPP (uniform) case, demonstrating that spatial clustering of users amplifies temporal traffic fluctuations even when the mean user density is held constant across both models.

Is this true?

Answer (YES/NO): YES